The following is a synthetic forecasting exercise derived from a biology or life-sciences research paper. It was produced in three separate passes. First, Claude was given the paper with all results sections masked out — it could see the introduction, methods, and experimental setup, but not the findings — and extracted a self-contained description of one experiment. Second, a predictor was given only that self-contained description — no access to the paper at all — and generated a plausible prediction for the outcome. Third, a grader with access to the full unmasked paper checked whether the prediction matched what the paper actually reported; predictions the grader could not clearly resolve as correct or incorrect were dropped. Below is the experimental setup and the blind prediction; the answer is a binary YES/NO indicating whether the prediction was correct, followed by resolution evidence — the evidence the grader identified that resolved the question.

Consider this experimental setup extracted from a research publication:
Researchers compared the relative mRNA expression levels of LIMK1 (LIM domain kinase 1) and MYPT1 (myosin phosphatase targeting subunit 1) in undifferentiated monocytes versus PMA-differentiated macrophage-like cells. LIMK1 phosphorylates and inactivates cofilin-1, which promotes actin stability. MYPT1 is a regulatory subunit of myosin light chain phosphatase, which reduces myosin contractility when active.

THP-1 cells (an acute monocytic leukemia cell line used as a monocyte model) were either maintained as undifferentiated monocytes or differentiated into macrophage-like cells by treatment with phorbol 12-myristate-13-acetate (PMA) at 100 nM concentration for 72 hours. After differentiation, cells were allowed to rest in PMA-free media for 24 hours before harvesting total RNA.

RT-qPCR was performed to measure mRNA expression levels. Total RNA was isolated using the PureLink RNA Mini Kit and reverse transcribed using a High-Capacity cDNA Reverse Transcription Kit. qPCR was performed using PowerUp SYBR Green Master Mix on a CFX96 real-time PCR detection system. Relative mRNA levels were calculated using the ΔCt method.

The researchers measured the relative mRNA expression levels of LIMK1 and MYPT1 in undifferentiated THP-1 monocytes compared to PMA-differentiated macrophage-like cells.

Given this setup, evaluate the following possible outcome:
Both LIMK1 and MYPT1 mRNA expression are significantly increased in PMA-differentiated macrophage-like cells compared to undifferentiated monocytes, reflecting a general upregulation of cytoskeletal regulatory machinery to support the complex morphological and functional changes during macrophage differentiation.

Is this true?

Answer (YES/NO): NO